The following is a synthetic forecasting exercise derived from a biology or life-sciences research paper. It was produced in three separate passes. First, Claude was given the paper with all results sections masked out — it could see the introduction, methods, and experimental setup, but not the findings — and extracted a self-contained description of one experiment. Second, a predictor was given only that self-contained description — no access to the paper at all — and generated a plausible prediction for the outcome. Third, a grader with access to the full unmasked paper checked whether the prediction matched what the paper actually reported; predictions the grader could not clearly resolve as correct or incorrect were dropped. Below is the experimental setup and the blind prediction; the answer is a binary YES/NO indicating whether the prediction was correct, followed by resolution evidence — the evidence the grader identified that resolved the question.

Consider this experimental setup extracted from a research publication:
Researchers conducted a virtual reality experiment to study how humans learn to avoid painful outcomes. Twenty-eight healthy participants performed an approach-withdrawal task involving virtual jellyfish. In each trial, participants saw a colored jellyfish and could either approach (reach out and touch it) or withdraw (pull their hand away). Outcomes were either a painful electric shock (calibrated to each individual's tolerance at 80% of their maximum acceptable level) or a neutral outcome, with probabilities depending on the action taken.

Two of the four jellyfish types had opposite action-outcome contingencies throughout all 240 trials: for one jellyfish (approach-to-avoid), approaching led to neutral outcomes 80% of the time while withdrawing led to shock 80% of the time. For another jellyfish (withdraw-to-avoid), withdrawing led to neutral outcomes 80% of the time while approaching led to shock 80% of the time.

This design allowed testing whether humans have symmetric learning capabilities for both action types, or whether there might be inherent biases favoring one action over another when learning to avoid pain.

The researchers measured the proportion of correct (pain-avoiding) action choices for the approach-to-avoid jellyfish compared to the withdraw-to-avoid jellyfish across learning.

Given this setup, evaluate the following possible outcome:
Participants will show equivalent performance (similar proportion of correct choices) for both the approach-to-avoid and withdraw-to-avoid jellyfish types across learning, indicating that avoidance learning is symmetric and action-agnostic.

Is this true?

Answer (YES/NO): NO